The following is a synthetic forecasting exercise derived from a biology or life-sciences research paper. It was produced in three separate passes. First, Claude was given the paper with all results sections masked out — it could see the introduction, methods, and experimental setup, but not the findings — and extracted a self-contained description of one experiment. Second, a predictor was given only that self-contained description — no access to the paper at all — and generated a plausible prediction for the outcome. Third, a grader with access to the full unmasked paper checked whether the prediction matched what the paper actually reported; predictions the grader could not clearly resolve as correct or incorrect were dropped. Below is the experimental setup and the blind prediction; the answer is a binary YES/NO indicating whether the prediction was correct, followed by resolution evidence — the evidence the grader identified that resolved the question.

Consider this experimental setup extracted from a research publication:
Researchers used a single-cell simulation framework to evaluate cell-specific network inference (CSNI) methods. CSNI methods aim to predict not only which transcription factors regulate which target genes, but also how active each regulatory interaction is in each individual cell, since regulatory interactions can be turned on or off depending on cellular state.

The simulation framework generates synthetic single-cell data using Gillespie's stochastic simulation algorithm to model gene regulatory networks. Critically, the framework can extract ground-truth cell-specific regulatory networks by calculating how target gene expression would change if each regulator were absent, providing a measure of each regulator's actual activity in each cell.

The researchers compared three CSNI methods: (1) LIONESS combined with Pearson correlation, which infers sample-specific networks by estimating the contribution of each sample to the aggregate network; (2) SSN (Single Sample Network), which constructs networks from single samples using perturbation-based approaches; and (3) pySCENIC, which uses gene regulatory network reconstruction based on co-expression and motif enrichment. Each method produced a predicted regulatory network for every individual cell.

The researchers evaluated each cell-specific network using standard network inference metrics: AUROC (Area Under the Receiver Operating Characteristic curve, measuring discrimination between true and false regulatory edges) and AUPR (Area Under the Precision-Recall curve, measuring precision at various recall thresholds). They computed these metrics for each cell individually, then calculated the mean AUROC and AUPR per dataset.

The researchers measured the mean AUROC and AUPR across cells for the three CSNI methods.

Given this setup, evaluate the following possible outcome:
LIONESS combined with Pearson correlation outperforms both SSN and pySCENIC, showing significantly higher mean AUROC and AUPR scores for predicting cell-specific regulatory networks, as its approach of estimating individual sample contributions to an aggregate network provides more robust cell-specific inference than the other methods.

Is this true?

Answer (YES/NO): NO